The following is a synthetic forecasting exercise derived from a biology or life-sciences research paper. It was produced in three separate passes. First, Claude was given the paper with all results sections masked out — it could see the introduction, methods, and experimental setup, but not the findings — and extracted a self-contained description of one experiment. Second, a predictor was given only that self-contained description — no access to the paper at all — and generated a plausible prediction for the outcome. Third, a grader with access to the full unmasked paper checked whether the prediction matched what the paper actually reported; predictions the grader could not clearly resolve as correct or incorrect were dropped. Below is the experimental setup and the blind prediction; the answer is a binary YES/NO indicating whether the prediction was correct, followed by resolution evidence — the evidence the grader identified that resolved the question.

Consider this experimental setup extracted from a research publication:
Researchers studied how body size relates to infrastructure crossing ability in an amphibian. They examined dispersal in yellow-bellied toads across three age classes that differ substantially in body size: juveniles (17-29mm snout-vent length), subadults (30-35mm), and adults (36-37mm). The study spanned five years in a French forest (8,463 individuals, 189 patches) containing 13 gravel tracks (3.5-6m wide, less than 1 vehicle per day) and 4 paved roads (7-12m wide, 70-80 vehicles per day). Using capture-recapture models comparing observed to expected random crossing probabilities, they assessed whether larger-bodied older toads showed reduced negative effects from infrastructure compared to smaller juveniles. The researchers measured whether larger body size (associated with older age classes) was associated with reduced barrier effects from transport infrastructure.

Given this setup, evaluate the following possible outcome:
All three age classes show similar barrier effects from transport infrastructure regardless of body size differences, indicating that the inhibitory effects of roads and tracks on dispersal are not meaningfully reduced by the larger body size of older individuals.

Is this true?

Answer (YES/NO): NO